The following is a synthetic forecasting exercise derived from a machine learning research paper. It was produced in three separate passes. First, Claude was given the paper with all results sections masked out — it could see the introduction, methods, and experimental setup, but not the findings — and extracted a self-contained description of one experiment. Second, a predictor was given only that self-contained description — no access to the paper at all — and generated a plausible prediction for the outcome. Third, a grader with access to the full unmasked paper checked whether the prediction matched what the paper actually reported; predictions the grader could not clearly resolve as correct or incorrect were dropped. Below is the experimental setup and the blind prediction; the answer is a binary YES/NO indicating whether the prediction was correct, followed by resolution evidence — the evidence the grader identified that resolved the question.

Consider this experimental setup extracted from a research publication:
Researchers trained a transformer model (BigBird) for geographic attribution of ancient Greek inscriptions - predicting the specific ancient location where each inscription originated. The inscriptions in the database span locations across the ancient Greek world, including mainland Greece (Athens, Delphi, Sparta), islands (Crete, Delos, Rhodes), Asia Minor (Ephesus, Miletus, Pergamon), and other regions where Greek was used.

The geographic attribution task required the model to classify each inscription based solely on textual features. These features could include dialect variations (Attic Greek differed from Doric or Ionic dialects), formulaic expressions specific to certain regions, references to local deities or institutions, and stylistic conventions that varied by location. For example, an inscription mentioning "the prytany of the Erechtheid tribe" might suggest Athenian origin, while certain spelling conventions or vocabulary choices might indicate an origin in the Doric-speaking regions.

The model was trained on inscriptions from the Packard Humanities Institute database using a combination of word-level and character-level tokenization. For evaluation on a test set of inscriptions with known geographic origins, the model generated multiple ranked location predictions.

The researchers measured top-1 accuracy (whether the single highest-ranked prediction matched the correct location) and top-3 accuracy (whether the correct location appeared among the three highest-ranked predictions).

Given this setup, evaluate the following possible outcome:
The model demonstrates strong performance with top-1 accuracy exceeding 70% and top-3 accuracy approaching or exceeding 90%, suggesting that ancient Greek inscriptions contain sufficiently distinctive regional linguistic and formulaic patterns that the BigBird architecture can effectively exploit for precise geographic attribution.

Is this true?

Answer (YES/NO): NO